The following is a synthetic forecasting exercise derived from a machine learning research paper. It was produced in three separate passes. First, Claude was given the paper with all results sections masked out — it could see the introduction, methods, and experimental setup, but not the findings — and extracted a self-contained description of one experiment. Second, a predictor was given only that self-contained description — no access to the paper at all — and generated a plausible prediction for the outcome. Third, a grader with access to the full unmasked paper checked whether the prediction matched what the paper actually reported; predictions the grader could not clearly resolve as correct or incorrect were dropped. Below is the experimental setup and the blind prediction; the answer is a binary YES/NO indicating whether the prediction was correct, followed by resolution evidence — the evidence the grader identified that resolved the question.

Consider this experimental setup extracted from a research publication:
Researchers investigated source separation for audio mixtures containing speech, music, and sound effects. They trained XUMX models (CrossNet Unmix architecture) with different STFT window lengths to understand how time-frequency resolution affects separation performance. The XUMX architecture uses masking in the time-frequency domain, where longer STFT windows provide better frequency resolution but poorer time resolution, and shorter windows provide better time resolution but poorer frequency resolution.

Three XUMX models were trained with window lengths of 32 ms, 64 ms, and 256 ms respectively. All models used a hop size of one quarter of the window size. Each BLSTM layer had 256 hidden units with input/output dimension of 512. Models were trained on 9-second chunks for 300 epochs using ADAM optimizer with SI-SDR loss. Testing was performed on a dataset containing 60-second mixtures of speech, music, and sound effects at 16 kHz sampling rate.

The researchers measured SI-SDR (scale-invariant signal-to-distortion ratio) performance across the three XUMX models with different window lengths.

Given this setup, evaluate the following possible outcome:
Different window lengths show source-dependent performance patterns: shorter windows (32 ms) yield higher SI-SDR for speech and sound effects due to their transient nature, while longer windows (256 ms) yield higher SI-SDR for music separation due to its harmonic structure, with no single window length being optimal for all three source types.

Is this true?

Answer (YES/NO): NO